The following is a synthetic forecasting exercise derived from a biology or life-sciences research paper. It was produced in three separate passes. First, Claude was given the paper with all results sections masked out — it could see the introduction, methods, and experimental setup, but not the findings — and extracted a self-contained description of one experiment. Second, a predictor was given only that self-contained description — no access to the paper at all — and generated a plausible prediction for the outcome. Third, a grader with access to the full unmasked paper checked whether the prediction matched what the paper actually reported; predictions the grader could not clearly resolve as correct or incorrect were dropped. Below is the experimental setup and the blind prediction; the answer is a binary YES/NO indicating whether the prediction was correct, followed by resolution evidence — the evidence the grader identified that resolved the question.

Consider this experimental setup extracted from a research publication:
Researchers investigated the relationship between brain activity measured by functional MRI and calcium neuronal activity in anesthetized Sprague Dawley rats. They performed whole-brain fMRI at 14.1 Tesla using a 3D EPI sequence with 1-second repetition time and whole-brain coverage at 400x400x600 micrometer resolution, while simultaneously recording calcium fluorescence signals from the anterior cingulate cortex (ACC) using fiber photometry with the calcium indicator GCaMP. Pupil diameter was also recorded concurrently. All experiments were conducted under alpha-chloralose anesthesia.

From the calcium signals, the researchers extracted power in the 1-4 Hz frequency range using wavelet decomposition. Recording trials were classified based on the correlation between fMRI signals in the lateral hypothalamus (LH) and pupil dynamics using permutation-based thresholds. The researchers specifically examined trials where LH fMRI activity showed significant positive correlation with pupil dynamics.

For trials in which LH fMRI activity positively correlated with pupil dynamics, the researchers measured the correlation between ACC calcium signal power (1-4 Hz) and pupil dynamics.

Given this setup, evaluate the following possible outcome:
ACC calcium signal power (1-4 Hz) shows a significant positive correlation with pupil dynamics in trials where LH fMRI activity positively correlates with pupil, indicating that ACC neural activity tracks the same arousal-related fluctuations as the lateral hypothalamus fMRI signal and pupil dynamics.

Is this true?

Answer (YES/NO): NO